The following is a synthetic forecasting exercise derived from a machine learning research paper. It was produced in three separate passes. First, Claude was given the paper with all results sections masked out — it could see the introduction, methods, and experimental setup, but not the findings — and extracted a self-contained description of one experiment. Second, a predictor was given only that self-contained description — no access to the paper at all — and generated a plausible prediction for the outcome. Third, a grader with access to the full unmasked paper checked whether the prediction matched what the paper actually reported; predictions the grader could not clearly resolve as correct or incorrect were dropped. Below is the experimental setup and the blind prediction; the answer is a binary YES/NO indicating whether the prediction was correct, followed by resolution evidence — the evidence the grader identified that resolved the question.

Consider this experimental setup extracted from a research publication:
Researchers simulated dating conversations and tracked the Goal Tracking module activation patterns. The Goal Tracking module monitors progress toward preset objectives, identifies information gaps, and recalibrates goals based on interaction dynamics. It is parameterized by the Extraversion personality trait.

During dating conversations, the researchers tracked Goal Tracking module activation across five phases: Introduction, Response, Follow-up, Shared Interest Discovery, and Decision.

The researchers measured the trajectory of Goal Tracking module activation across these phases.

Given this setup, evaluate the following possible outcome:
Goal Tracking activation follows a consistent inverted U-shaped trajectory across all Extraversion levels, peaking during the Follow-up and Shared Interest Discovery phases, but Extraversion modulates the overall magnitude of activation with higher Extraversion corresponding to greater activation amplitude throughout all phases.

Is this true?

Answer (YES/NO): NO